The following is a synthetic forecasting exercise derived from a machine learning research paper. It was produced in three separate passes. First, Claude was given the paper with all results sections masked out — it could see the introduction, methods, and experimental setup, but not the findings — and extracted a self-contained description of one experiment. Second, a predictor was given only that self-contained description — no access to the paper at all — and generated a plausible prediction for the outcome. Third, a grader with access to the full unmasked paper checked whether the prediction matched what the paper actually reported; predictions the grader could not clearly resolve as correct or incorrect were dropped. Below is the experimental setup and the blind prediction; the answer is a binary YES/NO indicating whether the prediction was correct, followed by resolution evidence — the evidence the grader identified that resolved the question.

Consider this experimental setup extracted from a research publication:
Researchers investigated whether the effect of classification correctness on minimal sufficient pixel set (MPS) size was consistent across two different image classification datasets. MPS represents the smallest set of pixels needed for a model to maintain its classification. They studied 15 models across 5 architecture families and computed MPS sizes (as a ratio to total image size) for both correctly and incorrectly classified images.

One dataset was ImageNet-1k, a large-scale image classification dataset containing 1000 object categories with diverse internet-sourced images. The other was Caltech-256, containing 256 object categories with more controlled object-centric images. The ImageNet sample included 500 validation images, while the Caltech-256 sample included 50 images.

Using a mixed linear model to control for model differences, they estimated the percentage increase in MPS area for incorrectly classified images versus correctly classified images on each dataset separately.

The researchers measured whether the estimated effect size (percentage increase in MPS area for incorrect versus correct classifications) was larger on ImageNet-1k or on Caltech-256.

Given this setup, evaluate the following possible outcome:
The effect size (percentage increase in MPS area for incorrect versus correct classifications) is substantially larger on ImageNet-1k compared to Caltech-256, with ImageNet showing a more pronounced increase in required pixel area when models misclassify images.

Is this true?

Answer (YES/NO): NO